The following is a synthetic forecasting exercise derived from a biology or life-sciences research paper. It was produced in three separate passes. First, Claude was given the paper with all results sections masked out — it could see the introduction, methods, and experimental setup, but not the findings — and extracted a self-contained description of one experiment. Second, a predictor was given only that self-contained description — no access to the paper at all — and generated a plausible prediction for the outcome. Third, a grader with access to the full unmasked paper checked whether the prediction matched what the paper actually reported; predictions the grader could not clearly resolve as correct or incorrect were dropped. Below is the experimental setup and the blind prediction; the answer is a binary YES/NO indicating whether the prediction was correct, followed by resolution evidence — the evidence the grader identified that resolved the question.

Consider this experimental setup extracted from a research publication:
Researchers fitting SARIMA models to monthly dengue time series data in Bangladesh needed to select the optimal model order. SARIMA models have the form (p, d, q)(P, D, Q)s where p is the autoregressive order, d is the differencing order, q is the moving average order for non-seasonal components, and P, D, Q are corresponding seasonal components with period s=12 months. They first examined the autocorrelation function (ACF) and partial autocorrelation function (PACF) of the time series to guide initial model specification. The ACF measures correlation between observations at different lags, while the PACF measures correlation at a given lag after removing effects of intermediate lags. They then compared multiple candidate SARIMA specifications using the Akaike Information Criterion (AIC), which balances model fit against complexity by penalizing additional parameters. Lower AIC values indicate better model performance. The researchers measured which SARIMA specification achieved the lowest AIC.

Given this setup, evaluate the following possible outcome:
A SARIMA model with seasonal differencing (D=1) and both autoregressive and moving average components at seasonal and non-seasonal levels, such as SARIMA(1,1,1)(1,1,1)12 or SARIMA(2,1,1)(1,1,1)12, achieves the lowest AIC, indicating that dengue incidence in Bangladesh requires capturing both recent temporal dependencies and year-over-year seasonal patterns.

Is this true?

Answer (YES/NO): NO